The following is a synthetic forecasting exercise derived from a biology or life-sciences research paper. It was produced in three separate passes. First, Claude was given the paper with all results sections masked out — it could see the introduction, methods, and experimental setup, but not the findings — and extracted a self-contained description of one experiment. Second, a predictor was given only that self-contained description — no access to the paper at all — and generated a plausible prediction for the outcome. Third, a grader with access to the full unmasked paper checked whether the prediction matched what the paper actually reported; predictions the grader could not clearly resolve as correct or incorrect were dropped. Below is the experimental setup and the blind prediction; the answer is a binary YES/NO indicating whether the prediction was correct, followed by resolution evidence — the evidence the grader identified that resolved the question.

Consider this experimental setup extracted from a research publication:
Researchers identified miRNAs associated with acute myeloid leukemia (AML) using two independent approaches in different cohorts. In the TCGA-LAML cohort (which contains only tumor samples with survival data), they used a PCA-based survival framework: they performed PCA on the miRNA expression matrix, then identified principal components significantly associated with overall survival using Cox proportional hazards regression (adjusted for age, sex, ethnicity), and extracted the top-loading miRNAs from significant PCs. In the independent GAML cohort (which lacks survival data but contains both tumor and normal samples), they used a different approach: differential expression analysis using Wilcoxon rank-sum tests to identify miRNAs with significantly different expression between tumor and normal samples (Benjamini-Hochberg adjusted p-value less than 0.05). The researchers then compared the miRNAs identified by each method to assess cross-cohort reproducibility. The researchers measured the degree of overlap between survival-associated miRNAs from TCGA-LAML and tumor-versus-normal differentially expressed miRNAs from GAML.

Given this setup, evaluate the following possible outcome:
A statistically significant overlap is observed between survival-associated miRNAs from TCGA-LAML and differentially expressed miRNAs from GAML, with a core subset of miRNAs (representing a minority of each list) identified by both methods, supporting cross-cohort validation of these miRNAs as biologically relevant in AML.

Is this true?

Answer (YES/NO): NO